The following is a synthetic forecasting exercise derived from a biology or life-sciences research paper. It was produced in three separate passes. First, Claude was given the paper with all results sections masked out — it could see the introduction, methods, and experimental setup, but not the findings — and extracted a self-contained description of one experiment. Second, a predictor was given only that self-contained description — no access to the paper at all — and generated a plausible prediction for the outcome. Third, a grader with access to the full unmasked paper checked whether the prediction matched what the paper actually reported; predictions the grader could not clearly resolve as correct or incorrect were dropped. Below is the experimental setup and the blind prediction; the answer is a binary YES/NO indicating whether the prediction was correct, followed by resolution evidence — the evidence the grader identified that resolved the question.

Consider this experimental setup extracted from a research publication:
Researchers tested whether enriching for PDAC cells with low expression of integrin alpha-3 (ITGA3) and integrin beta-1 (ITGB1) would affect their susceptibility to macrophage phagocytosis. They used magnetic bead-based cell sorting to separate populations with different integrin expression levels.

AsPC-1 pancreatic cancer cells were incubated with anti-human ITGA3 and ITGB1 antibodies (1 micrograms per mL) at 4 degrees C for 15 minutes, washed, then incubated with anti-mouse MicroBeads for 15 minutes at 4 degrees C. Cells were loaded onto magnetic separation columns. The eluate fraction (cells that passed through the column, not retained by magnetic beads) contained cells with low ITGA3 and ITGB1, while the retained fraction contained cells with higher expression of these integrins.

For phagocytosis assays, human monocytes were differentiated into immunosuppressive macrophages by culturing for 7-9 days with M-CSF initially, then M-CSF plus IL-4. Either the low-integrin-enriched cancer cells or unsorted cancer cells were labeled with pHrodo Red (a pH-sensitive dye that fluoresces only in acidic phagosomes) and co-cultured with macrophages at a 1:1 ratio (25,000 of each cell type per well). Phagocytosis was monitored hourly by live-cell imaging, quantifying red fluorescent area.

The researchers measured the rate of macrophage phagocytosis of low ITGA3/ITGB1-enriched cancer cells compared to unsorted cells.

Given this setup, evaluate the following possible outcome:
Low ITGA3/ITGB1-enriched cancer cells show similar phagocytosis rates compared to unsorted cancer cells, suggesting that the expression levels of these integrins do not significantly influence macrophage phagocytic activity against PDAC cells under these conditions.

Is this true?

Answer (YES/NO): NO